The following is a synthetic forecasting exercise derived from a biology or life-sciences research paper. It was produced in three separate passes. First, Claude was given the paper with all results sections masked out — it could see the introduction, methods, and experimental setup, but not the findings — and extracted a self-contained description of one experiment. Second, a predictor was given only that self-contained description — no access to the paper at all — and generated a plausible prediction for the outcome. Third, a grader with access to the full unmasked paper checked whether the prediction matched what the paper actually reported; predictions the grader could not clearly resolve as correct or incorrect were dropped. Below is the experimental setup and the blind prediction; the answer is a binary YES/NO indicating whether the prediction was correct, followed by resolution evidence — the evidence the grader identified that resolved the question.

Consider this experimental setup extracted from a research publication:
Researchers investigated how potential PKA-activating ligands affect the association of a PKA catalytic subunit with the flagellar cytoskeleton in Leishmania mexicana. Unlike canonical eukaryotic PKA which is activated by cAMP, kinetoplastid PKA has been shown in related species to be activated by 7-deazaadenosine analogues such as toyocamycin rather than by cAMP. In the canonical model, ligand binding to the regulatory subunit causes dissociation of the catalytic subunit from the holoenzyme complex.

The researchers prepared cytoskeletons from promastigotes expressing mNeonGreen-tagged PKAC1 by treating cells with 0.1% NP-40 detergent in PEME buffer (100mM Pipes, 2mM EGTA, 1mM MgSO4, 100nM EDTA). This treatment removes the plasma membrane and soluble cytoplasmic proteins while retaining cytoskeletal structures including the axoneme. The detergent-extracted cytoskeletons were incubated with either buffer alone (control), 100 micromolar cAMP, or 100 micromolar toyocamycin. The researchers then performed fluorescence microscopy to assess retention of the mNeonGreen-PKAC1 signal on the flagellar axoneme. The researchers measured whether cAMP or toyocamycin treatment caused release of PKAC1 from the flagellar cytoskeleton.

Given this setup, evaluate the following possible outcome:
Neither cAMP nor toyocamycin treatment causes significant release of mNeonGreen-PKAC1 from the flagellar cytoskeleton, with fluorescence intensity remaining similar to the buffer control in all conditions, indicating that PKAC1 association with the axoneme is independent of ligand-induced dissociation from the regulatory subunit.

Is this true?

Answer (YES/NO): NO